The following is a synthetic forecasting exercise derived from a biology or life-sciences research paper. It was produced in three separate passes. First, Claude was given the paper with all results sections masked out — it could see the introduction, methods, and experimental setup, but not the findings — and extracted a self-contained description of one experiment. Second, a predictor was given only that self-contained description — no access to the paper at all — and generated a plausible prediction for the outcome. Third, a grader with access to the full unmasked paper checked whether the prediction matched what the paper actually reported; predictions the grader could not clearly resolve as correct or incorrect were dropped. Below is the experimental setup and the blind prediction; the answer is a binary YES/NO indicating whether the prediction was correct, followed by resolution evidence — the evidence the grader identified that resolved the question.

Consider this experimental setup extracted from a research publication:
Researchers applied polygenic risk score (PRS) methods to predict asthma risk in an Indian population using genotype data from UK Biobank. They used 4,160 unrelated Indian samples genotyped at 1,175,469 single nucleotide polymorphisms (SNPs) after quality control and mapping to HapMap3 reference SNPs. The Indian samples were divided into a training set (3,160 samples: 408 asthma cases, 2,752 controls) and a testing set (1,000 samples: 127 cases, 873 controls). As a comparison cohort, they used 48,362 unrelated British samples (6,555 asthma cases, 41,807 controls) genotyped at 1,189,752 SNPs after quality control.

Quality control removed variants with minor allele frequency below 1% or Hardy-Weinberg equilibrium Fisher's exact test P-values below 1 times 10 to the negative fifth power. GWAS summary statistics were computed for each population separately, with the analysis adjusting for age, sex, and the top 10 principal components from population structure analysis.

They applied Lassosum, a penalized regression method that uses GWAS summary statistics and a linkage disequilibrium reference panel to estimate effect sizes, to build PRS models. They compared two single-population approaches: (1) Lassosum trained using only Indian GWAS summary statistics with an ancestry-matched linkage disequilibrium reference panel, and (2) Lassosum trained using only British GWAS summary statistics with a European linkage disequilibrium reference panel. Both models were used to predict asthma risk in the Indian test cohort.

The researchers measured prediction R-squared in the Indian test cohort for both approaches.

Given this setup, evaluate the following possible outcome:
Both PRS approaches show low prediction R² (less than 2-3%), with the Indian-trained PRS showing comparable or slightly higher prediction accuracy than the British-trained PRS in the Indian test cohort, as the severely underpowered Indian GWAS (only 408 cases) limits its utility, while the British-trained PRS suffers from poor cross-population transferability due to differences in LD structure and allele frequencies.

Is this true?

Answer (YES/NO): NO